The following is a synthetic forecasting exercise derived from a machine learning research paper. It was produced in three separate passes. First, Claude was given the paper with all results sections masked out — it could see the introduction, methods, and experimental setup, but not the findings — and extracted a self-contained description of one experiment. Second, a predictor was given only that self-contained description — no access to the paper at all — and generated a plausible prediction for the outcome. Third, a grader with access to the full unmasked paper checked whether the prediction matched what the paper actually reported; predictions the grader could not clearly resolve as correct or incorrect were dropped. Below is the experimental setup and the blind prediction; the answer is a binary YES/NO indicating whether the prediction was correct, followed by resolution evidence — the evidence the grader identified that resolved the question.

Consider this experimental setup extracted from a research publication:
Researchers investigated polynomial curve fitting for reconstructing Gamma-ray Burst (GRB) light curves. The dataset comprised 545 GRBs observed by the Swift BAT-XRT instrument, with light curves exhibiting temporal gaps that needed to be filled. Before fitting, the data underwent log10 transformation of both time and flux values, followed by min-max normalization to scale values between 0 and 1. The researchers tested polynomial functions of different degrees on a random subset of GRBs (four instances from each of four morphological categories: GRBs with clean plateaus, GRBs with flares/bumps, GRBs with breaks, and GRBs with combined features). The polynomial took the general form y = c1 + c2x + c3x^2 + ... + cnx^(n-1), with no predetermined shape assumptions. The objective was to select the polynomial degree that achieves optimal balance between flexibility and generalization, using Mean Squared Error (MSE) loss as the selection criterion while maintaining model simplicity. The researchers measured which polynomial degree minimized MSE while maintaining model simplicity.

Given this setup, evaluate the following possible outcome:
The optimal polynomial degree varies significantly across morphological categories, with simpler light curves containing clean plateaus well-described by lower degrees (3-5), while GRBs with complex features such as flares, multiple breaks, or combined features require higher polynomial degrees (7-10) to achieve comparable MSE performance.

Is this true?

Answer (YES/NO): NO